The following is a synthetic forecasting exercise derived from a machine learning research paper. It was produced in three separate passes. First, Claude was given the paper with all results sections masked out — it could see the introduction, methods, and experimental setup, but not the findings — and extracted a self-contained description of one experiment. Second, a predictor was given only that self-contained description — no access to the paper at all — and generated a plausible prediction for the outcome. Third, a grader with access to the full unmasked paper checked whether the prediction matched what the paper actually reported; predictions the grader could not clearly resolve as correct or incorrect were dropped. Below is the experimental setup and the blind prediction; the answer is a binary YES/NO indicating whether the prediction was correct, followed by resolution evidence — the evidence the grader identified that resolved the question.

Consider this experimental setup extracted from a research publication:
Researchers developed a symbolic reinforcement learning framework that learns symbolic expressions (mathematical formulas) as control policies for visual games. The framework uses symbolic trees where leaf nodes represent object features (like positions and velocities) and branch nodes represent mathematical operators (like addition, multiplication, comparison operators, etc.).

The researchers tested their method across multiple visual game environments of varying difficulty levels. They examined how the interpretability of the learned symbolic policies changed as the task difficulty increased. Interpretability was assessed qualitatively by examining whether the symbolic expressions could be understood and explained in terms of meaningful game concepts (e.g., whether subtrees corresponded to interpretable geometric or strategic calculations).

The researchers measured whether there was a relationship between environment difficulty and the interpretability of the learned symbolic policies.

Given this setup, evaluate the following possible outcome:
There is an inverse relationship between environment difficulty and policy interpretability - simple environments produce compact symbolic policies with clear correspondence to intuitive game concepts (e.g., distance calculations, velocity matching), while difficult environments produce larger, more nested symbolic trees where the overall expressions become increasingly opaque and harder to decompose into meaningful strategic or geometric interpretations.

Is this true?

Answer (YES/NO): YES